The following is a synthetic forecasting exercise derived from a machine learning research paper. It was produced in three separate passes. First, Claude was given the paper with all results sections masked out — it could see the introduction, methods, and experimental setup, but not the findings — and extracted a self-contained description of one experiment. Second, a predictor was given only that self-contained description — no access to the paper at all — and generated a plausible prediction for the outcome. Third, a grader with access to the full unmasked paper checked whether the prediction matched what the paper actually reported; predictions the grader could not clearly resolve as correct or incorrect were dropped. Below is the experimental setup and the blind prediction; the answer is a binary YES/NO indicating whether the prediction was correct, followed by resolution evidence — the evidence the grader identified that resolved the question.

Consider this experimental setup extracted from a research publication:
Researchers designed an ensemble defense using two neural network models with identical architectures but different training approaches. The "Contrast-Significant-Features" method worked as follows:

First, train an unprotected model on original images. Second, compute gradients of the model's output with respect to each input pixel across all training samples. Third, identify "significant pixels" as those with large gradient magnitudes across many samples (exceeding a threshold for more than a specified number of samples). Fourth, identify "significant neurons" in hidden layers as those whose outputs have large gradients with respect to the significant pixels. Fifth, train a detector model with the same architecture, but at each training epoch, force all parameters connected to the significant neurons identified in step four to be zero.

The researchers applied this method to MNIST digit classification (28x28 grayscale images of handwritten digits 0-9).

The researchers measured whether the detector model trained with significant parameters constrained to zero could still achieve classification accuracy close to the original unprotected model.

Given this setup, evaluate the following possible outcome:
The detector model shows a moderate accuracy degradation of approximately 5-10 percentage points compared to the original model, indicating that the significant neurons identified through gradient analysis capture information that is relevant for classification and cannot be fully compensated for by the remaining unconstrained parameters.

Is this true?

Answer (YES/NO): NO